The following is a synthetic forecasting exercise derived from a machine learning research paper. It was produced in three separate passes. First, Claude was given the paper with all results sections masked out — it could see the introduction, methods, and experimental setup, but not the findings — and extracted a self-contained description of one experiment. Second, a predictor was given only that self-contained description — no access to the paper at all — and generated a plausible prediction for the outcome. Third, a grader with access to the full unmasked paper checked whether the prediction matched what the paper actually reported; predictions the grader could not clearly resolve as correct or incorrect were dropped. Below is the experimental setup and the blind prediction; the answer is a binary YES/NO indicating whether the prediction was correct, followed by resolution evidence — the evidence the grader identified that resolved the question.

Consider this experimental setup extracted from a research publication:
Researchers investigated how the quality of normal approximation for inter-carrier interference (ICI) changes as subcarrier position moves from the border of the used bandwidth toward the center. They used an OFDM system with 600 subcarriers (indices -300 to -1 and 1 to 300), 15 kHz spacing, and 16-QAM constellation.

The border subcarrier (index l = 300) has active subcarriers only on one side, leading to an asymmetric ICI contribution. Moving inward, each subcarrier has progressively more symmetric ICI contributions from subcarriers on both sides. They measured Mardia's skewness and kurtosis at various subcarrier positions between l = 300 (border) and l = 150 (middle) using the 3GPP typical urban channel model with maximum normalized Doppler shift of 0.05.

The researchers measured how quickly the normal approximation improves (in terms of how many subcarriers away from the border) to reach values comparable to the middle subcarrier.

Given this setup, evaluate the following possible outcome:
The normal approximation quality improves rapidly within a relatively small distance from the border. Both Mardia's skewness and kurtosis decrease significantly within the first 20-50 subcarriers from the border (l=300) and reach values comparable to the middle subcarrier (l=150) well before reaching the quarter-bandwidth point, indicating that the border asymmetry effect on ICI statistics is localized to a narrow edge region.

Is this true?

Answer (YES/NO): NO